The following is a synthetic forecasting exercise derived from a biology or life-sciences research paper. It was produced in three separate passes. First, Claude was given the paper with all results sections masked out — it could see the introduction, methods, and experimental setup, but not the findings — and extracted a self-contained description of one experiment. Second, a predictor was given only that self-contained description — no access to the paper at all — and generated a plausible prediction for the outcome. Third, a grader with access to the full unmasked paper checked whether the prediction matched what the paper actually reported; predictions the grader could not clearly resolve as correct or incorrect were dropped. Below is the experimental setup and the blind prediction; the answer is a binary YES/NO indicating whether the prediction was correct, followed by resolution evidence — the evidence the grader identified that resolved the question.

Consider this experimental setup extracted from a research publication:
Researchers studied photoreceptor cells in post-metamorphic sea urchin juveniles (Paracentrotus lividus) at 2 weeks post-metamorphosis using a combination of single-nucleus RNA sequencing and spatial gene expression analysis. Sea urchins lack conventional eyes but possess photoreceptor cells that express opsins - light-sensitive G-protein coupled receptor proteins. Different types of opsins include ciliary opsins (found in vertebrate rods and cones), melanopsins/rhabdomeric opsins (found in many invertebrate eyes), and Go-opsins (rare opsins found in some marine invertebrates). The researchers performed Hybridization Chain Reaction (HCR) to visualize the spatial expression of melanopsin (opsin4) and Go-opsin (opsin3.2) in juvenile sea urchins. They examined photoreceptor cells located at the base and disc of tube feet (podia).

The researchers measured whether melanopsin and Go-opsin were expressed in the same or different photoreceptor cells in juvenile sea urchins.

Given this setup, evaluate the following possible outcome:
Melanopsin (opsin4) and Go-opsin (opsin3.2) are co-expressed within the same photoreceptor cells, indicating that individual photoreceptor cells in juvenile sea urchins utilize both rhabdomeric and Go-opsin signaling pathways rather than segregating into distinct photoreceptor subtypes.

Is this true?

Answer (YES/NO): YES